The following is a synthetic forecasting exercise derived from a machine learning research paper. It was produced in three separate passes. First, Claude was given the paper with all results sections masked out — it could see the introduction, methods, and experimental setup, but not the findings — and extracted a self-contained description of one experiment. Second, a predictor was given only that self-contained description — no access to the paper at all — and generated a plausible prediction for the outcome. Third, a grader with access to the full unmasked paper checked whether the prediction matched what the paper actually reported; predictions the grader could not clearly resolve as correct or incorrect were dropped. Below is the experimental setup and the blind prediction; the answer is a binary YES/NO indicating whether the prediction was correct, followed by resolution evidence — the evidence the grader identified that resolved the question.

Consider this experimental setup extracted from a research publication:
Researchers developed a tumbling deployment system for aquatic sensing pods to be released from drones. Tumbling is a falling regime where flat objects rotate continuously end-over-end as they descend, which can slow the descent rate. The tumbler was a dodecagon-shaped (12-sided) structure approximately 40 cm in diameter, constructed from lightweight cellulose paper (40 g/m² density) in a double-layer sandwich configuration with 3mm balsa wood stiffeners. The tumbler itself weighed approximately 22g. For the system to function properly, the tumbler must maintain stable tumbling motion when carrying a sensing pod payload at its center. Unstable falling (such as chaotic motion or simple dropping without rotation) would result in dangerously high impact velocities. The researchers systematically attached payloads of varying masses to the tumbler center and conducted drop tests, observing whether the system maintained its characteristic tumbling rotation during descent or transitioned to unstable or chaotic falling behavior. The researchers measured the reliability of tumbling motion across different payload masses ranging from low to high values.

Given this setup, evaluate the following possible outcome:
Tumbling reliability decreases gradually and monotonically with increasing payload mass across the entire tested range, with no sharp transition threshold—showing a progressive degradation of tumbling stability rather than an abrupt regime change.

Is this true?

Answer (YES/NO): NO